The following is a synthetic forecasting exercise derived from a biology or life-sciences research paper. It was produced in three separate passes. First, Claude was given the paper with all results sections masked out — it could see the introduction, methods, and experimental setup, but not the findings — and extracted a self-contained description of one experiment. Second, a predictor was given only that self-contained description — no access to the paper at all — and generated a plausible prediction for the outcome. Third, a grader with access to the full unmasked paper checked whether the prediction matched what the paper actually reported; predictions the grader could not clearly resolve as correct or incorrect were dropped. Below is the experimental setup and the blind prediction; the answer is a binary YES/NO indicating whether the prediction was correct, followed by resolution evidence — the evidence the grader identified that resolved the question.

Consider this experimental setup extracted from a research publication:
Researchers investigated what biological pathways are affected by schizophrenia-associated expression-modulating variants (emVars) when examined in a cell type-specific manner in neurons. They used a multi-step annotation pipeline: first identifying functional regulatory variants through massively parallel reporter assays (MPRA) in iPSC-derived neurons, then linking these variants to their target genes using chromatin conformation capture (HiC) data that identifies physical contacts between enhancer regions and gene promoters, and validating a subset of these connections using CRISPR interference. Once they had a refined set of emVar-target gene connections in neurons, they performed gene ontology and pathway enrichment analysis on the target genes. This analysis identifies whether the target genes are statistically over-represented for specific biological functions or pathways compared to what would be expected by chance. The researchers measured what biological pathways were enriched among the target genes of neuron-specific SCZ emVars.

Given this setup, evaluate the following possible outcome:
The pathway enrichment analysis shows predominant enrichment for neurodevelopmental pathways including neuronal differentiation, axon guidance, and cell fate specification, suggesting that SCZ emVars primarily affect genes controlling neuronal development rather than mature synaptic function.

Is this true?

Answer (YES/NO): NO